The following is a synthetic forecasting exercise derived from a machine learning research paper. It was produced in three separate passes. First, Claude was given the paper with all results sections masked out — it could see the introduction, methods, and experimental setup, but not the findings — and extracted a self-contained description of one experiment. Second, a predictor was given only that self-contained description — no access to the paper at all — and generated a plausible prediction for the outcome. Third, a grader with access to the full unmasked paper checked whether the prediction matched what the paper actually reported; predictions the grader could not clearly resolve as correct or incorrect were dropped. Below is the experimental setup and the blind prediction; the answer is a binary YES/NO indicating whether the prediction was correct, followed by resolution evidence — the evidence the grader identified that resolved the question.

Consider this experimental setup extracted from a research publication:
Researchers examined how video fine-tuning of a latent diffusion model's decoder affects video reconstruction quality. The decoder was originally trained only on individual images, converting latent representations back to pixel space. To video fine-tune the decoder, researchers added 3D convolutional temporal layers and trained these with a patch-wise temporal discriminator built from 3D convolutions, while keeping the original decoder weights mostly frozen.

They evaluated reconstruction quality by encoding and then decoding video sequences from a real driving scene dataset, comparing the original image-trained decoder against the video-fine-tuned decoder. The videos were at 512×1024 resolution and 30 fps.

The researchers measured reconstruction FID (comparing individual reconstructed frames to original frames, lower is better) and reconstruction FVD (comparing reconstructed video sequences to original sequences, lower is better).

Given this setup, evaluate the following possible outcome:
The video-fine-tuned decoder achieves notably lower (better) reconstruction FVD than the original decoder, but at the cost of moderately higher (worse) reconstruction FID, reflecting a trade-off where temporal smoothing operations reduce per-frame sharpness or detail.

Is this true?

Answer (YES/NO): NO